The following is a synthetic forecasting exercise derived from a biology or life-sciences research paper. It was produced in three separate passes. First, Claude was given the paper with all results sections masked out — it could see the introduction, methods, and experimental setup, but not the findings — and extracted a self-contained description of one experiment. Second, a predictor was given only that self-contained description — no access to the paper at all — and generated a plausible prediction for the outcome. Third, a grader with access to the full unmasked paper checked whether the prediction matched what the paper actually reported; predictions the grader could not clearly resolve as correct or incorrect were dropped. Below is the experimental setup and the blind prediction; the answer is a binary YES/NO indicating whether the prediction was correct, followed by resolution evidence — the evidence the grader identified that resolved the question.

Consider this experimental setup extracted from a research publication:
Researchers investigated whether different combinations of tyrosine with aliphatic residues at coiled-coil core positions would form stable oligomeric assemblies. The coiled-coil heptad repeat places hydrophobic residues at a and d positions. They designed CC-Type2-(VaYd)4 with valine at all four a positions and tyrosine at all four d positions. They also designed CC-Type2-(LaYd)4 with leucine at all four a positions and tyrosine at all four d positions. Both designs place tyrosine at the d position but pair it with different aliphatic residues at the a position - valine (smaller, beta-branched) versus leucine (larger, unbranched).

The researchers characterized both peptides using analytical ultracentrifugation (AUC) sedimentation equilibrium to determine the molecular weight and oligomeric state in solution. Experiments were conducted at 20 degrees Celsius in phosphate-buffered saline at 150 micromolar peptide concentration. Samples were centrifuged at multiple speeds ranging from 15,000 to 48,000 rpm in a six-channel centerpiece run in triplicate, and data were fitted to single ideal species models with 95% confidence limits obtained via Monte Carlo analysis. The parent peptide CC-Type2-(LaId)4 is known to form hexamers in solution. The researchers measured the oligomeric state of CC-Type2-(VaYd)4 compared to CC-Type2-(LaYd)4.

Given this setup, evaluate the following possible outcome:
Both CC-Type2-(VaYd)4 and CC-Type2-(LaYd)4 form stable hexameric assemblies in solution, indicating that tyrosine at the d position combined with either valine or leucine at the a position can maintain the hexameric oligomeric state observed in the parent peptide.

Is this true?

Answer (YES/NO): NO